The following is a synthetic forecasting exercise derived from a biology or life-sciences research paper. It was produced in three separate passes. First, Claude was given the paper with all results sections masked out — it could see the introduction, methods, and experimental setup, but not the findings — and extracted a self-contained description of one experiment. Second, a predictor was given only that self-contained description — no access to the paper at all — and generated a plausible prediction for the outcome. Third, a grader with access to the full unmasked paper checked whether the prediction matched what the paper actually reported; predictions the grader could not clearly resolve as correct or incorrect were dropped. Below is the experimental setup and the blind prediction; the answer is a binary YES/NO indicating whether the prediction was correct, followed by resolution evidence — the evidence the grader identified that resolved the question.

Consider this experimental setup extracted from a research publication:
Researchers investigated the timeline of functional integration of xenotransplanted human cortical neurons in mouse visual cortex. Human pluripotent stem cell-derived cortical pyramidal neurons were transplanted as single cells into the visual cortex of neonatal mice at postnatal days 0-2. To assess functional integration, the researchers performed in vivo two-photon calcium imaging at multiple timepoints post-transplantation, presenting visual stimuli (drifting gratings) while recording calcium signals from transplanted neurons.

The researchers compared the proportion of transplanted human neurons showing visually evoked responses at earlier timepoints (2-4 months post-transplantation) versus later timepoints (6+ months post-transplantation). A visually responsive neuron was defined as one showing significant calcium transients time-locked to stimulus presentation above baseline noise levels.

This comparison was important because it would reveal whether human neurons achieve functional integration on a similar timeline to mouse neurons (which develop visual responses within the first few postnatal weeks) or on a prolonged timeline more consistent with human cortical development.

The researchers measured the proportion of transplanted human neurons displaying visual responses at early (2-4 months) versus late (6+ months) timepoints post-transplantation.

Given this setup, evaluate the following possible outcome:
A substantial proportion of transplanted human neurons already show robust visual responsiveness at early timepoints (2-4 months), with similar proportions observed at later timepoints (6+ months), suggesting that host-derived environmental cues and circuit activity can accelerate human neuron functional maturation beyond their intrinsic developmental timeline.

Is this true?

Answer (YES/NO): NO